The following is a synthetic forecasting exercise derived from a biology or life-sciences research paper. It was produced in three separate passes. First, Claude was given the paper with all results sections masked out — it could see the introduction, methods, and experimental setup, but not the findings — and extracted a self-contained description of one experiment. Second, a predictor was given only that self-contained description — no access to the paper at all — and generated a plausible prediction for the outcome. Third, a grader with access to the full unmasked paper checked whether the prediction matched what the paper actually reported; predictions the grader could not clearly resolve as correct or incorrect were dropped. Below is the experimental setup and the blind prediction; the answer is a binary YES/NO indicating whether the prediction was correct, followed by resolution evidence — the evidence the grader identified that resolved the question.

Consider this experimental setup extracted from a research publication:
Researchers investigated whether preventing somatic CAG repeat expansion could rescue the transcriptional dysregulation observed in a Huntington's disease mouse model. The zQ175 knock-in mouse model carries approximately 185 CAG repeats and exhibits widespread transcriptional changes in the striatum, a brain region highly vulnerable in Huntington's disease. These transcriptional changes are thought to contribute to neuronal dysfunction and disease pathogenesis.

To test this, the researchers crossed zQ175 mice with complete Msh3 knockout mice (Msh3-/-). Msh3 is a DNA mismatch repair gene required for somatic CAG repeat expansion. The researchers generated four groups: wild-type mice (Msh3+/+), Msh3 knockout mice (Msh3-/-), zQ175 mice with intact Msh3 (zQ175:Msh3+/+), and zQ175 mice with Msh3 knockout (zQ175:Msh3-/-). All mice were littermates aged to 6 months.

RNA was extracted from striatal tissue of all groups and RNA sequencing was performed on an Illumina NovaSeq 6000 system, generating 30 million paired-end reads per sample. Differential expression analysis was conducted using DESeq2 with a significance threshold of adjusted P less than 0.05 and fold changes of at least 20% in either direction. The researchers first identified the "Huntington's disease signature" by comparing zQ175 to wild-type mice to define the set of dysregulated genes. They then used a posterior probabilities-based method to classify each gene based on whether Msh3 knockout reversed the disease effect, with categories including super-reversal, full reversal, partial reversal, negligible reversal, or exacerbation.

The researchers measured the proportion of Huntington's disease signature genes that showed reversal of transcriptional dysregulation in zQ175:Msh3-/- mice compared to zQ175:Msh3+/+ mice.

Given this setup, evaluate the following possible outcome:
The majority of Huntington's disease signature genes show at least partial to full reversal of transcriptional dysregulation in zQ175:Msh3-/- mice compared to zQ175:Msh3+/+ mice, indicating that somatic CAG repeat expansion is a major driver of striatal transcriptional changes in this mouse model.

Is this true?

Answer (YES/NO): NO